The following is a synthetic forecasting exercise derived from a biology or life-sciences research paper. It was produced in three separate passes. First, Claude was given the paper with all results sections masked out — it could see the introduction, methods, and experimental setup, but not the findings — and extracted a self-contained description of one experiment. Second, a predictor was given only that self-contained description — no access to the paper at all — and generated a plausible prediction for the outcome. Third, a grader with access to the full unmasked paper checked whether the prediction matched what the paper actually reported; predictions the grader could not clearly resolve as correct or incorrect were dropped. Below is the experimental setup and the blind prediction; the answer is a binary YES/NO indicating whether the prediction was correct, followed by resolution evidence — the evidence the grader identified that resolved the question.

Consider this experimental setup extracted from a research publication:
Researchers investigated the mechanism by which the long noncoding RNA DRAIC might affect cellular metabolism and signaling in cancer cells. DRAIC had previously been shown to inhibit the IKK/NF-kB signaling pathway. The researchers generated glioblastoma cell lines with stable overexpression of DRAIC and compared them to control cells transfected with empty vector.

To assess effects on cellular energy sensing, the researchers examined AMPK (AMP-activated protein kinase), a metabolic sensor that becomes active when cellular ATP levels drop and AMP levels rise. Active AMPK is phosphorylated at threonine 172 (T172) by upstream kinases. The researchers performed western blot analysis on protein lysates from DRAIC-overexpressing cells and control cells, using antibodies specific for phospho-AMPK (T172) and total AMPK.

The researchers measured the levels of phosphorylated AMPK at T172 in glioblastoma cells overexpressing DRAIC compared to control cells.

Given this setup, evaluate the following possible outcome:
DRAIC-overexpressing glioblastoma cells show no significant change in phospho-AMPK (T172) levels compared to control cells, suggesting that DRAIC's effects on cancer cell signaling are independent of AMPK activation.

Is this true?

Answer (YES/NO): NO